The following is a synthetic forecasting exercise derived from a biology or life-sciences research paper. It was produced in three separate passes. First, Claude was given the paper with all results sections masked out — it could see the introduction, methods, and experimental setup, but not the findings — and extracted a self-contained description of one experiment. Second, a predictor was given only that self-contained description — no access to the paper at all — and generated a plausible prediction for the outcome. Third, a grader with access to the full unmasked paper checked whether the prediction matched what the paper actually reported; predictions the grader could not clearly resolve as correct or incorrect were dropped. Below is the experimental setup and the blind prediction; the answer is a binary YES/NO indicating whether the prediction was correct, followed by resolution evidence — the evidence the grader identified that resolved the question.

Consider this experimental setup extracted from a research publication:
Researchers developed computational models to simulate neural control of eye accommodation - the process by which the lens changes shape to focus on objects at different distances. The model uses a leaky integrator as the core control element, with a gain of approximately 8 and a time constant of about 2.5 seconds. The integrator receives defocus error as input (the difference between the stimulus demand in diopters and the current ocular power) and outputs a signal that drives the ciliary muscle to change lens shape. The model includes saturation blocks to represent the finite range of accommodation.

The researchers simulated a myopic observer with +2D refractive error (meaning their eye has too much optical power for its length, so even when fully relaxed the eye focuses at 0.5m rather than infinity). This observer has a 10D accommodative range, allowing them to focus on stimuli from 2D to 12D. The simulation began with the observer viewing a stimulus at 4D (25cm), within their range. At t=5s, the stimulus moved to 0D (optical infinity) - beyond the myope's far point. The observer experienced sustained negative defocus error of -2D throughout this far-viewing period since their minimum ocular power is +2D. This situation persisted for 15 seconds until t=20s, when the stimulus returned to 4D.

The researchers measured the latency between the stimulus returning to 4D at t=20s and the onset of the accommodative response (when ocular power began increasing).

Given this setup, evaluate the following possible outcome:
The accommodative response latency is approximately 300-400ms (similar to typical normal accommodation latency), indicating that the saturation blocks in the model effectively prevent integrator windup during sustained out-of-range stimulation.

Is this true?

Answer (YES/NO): NO